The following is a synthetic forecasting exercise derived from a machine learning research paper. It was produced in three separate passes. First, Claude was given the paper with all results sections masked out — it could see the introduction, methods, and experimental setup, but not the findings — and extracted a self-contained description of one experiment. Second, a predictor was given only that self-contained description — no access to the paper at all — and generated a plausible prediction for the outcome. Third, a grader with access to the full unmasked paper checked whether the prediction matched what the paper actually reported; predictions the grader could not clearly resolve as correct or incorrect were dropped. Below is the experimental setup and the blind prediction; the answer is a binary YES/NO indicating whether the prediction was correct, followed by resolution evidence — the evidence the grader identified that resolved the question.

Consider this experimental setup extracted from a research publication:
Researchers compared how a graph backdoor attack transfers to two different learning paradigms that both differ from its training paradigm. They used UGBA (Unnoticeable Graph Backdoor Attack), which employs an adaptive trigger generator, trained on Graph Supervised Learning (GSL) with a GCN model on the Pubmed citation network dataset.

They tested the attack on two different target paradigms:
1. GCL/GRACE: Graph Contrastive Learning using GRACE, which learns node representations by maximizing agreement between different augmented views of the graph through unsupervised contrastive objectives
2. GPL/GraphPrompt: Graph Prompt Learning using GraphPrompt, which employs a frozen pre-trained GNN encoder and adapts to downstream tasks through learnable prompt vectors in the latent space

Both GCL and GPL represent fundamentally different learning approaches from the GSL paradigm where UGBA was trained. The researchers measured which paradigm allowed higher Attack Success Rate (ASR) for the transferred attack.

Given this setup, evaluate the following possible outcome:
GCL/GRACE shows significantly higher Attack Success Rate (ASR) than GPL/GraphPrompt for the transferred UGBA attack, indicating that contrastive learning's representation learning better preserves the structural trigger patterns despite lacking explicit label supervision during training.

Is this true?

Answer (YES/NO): YES